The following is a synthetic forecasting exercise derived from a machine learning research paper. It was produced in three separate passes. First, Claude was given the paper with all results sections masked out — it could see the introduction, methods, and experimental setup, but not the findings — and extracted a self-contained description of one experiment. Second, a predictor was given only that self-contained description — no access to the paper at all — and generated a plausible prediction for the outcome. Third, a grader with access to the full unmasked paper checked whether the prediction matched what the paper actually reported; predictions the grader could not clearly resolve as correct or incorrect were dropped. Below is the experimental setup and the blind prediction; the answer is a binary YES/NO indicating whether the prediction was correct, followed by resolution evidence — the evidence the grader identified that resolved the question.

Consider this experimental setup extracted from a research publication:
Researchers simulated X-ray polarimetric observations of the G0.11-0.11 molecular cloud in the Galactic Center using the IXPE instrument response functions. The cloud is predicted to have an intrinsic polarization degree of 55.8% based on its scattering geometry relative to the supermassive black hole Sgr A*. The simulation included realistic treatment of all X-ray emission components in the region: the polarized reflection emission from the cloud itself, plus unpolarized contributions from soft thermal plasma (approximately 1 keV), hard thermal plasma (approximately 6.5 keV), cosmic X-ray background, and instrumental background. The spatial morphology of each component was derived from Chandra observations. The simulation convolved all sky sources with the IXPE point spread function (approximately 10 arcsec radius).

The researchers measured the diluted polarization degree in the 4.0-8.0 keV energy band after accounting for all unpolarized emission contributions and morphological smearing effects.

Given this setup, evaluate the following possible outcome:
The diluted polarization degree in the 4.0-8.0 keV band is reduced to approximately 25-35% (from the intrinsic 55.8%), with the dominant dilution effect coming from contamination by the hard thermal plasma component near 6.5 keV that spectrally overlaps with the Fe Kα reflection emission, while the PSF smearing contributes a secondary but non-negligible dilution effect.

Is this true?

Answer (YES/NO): NO